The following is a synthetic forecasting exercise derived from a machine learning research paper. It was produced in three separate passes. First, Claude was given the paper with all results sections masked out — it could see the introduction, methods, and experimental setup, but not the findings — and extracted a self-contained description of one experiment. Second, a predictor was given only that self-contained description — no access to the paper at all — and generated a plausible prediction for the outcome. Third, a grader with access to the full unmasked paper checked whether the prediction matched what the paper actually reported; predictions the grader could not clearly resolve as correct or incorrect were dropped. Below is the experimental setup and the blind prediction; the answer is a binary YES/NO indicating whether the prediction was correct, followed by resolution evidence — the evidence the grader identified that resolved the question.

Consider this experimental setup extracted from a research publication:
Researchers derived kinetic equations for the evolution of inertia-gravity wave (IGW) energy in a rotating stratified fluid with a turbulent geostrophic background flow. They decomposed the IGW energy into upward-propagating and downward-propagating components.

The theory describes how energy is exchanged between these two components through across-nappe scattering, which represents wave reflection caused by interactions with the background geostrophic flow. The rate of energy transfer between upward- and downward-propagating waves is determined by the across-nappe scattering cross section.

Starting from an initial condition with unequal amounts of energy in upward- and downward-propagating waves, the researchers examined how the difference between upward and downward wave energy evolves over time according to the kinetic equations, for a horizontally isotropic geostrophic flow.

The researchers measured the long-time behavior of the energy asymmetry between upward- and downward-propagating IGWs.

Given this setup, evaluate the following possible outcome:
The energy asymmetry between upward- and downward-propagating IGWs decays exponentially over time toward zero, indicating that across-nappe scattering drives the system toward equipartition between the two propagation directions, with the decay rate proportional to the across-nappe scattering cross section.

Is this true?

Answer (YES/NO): YES